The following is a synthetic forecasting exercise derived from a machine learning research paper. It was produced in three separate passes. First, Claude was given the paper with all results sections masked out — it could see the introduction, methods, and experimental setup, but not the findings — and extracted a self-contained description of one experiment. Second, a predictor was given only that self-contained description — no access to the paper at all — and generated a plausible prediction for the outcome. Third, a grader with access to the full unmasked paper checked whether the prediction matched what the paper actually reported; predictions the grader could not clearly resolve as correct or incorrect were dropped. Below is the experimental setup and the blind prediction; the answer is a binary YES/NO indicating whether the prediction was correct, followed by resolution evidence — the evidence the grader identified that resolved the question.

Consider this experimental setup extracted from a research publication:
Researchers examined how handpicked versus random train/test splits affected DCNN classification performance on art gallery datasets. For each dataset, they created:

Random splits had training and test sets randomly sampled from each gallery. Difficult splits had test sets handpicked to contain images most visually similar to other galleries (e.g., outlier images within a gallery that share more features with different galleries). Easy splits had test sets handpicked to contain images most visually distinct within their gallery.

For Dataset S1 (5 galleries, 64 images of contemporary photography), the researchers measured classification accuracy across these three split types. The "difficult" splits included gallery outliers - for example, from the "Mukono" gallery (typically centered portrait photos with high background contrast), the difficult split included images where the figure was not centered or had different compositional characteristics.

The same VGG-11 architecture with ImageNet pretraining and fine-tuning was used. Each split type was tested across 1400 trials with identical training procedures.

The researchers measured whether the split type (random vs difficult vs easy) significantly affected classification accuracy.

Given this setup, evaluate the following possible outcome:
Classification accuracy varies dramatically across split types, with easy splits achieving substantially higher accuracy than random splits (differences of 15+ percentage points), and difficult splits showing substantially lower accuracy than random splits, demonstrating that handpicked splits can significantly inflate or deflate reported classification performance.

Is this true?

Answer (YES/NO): NO